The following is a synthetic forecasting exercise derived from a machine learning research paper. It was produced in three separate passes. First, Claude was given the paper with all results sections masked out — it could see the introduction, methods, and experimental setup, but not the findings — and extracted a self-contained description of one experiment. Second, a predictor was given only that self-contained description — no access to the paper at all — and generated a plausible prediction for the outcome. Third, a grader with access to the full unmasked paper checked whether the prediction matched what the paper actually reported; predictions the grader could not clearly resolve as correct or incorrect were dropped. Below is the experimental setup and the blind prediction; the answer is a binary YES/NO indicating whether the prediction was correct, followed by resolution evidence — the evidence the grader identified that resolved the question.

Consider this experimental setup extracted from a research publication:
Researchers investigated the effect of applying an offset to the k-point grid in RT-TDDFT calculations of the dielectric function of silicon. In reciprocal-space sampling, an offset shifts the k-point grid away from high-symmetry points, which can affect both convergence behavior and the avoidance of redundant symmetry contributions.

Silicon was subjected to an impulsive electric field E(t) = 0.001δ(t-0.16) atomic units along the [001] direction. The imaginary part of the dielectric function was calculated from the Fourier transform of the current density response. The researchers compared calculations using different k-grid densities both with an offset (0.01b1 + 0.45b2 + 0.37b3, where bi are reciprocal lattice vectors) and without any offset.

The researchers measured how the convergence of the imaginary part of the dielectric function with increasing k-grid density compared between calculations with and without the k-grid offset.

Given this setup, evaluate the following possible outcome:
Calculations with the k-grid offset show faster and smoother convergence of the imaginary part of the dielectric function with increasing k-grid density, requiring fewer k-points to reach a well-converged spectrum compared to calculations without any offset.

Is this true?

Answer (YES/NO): YES